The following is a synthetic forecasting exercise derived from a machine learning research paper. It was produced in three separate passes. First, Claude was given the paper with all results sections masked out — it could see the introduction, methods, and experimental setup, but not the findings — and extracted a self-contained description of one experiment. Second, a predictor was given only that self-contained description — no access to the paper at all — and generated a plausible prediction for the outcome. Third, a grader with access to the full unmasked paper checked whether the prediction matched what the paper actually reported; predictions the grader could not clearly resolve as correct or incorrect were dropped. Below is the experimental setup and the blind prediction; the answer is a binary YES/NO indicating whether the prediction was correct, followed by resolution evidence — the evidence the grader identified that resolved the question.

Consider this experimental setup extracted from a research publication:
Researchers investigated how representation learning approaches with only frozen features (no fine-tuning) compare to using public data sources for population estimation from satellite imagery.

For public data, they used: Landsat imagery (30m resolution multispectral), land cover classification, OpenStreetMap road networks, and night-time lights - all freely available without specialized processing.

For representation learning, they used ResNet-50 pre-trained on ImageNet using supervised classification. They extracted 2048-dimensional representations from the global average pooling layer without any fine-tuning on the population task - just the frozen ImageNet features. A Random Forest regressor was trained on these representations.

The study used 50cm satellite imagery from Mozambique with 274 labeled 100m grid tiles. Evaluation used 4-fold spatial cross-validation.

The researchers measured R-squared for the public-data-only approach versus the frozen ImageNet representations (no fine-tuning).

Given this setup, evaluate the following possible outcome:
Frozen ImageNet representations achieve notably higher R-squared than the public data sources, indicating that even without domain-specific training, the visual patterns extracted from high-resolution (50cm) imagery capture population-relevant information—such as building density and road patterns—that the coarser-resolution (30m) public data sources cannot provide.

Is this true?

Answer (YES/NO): YES